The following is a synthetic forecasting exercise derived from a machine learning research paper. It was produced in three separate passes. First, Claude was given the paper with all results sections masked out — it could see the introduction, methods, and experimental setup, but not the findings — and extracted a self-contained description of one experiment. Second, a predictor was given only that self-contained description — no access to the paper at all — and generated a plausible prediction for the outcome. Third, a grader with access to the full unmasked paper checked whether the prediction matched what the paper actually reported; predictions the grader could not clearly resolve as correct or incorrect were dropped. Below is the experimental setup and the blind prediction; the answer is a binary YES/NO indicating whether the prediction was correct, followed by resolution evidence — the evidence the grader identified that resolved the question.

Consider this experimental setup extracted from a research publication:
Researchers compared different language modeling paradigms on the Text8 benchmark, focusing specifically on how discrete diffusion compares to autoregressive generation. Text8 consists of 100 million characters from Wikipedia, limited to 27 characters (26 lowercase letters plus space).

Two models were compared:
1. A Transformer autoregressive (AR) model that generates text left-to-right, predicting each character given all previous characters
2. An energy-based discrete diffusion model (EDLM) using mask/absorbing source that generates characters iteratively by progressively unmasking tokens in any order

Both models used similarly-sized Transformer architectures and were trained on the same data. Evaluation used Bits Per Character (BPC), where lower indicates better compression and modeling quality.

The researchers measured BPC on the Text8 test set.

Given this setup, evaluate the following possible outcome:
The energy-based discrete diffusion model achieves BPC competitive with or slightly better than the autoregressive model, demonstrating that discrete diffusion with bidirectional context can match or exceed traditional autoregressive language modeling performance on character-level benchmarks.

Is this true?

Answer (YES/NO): NO